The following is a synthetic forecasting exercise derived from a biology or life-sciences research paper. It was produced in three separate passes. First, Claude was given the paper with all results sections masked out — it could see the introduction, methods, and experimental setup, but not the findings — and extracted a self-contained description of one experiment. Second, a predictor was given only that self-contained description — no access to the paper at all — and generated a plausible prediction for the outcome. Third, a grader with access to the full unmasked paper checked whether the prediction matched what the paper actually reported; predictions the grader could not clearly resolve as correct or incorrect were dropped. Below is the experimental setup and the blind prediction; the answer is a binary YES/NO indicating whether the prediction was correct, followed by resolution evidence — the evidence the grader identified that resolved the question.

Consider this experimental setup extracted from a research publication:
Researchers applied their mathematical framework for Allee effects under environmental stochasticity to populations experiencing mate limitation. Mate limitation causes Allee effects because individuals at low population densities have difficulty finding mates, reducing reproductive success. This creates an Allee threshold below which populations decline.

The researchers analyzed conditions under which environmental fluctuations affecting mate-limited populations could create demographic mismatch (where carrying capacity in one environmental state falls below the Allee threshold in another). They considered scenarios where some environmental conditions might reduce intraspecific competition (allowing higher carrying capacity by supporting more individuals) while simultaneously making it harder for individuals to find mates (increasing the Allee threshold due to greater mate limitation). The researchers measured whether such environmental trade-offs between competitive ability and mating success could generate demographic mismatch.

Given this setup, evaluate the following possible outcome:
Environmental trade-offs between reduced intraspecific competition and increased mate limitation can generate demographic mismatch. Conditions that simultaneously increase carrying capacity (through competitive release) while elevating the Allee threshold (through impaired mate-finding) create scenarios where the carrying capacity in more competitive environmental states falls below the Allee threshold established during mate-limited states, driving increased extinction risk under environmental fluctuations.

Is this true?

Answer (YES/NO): YES